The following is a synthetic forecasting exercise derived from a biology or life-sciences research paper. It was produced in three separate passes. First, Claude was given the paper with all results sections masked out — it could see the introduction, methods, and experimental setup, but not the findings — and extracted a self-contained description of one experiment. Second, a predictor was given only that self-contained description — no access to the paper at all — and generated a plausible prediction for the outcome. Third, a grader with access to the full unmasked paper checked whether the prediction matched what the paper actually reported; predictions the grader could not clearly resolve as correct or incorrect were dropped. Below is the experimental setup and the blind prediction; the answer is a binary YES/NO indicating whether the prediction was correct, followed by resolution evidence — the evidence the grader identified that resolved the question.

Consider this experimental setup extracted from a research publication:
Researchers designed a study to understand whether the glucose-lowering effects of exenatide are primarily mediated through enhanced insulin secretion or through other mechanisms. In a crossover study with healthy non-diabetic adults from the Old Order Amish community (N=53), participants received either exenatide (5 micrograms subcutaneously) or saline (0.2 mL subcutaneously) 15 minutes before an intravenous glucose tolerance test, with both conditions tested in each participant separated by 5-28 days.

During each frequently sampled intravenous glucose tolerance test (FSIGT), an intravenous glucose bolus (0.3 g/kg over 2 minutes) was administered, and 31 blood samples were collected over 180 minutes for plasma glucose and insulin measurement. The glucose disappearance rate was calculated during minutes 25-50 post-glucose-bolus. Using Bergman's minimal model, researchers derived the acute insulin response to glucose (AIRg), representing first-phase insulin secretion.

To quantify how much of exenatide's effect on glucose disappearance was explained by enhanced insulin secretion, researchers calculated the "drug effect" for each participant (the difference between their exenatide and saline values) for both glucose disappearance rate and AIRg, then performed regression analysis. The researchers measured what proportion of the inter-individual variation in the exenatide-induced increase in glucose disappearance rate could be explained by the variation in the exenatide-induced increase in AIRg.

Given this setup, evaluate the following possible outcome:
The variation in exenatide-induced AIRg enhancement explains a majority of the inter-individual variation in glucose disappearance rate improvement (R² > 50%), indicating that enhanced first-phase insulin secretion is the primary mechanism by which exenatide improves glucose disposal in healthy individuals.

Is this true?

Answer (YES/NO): NO